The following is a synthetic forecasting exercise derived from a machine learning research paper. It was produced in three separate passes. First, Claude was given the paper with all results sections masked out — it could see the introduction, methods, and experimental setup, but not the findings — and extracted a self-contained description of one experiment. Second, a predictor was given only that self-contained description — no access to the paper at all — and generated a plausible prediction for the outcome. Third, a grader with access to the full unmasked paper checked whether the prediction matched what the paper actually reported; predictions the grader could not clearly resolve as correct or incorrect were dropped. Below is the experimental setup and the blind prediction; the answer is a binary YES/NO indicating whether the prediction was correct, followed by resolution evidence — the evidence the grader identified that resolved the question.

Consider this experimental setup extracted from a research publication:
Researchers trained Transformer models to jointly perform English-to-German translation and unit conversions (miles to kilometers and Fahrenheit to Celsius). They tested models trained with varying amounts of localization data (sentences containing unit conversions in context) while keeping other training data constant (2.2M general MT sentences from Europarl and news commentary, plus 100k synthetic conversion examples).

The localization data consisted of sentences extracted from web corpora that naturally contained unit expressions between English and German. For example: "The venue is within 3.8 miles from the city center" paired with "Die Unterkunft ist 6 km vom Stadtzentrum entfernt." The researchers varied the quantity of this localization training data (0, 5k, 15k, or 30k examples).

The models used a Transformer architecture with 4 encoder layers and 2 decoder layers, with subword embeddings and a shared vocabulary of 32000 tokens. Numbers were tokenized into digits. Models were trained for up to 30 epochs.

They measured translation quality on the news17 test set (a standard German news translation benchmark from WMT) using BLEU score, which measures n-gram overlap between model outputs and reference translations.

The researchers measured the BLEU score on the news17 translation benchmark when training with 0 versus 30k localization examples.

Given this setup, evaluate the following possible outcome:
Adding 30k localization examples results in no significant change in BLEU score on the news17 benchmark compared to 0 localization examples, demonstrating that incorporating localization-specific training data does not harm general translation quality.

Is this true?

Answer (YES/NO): YES